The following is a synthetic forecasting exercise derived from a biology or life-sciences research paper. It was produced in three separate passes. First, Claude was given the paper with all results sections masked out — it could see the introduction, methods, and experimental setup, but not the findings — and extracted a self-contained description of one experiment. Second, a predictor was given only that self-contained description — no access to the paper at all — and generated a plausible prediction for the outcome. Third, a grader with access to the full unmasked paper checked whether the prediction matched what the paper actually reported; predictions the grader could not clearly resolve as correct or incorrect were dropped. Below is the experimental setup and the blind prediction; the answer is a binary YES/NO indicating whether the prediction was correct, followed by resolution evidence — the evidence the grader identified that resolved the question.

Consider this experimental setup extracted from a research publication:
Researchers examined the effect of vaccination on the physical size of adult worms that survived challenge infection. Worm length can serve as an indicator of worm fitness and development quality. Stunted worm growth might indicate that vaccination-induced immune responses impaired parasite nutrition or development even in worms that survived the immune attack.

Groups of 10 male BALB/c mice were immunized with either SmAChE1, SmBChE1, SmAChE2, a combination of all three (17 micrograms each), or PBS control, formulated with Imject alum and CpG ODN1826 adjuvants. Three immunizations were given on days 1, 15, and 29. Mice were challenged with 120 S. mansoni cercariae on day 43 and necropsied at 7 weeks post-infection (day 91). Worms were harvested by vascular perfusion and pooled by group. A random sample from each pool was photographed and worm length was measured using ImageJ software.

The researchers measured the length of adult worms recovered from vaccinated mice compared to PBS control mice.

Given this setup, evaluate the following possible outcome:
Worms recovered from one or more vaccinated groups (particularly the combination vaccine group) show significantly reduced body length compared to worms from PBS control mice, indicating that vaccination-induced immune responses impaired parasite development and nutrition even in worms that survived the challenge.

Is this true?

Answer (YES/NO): YES